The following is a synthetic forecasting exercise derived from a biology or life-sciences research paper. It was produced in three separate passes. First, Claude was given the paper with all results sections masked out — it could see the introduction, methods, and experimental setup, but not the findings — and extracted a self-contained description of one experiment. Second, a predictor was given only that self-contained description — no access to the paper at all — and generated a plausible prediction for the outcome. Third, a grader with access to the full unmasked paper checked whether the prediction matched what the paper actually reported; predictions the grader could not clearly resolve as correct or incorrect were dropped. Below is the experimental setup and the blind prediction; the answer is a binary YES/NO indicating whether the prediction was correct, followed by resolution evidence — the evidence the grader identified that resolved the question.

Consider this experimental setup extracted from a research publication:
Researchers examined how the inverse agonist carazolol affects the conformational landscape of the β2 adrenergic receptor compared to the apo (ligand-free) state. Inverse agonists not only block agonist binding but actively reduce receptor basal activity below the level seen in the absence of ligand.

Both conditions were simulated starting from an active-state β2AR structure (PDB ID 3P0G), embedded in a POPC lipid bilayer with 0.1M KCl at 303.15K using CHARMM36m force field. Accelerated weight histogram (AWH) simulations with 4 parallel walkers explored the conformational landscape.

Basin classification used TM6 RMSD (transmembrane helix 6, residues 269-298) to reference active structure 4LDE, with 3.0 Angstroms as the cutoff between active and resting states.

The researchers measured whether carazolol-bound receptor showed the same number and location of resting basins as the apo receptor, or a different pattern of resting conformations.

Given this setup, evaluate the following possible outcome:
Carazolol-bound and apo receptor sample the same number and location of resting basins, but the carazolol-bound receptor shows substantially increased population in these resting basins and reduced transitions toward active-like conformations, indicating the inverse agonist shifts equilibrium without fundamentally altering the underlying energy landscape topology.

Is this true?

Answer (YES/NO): NO